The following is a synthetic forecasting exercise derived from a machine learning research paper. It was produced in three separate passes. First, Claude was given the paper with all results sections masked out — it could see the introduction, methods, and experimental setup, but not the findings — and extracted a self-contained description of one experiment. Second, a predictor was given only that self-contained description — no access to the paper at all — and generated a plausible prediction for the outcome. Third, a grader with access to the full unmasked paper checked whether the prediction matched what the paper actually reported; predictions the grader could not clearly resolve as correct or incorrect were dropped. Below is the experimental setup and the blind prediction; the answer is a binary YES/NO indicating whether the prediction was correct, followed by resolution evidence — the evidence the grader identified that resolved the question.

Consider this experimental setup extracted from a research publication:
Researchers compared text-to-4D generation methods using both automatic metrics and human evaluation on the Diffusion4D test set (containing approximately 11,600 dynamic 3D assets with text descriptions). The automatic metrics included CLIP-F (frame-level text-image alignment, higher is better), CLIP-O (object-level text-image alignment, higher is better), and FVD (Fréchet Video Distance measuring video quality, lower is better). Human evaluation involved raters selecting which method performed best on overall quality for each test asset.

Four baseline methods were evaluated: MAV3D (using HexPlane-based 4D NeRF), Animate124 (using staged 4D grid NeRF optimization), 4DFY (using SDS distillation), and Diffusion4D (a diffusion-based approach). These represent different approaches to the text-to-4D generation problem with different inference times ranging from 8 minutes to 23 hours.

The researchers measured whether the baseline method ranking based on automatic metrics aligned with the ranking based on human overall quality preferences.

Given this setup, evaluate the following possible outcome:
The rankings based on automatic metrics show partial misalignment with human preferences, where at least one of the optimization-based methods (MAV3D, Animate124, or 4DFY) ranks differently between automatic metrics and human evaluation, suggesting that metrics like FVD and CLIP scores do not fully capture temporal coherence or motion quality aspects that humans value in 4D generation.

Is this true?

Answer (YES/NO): YES